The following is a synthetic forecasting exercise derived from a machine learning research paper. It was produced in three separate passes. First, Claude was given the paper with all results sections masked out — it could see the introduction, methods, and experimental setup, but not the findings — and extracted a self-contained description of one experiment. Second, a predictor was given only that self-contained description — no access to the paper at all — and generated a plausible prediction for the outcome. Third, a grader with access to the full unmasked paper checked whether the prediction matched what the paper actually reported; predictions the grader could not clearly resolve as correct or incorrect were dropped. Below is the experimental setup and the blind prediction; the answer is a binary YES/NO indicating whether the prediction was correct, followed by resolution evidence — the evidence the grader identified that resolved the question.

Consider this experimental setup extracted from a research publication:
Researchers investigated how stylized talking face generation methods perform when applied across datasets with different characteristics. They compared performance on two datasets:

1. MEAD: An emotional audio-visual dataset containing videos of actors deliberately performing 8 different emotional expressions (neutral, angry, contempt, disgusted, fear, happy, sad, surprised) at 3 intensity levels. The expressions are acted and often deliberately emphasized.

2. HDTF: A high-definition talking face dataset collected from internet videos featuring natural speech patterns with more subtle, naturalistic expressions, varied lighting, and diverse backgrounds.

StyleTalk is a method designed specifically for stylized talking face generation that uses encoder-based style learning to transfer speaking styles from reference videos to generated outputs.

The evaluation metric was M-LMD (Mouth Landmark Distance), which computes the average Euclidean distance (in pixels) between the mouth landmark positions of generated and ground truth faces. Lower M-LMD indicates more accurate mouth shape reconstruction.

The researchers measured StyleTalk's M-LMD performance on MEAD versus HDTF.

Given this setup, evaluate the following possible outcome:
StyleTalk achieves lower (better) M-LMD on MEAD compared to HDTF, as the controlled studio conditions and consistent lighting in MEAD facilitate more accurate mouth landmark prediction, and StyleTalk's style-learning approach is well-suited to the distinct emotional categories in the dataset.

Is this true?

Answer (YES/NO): NO